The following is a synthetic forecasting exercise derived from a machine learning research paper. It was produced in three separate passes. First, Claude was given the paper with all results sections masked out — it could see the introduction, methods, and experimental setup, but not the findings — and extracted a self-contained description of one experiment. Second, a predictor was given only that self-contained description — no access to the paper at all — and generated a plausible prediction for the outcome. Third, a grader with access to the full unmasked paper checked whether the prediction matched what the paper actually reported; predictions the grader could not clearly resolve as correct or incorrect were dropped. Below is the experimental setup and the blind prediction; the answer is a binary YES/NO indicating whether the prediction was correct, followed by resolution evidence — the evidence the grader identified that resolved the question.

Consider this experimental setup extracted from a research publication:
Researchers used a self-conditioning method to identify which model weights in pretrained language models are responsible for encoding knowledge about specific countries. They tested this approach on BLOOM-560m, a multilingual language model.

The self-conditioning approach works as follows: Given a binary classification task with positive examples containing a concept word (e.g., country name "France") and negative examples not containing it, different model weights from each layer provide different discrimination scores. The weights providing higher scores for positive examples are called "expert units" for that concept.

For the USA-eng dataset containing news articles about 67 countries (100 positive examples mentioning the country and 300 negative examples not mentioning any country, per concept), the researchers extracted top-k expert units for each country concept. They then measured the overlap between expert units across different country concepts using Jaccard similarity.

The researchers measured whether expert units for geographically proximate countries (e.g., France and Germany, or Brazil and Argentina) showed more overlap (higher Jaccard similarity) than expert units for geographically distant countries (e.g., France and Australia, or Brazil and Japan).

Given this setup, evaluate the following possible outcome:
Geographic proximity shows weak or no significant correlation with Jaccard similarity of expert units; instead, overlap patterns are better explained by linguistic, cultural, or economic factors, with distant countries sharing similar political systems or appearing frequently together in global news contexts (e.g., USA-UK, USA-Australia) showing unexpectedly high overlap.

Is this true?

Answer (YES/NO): NO